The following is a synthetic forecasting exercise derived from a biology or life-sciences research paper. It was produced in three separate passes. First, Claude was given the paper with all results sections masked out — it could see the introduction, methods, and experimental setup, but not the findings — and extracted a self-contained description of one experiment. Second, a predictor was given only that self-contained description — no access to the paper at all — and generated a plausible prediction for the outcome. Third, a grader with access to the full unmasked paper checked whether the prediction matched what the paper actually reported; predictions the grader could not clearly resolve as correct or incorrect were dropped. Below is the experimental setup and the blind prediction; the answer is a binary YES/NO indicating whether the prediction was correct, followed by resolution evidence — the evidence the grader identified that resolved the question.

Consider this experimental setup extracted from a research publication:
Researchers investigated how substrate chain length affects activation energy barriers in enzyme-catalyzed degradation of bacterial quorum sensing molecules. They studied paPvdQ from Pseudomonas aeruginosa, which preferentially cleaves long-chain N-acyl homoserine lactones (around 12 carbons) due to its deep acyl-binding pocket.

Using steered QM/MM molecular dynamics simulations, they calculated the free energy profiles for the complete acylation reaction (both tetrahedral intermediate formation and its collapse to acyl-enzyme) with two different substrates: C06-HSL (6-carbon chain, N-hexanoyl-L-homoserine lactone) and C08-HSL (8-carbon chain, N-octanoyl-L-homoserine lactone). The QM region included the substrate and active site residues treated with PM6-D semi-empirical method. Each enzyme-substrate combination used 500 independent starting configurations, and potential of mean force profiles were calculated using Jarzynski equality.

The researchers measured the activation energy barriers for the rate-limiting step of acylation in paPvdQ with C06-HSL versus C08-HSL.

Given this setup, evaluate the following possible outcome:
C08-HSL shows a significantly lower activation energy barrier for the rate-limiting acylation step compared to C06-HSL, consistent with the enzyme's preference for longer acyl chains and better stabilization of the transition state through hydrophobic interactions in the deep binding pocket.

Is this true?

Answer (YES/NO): NO